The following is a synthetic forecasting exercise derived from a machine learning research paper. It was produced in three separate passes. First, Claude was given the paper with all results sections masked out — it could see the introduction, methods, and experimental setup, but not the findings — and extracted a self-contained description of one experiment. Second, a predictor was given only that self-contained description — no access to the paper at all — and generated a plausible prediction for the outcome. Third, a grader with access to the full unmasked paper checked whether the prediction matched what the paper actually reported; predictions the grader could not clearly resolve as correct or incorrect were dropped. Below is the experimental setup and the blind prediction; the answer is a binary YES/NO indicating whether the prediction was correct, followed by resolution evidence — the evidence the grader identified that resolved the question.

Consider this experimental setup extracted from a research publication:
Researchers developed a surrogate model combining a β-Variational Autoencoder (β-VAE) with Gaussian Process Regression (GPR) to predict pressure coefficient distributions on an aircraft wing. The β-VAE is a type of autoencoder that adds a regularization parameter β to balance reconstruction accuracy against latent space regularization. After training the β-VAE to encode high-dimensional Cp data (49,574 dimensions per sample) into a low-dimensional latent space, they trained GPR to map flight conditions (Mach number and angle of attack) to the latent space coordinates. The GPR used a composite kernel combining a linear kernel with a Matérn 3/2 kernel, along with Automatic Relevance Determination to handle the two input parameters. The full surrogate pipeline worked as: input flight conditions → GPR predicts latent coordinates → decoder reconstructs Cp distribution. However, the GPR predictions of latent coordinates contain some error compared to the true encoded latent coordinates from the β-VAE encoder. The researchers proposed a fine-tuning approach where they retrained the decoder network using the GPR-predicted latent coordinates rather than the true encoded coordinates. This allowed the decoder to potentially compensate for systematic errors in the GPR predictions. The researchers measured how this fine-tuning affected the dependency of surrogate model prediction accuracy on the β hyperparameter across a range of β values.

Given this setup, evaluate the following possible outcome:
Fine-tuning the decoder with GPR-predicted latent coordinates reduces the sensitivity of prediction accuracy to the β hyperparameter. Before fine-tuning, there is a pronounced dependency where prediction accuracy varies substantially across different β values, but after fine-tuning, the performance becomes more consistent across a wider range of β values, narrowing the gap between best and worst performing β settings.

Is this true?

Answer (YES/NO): YES